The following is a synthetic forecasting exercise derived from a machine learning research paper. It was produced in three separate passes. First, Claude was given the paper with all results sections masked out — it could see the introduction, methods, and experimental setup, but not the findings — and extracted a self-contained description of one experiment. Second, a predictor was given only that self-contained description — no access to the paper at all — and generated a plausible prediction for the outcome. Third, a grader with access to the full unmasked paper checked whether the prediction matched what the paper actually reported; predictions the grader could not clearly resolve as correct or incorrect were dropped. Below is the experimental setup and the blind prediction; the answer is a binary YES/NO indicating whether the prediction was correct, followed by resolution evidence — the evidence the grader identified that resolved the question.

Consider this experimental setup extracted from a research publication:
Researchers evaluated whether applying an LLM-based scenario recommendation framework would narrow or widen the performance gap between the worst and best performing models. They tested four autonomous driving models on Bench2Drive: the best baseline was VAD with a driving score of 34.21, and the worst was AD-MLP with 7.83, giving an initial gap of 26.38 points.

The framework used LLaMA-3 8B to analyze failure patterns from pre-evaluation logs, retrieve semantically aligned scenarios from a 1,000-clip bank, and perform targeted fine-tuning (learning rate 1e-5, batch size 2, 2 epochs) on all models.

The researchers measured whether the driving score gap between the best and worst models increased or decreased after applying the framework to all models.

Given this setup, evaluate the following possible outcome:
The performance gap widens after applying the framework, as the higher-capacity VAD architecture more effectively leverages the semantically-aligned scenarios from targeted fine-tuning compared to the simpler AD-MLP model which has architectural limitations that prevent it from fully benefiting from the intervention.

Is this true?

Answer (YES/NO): YES